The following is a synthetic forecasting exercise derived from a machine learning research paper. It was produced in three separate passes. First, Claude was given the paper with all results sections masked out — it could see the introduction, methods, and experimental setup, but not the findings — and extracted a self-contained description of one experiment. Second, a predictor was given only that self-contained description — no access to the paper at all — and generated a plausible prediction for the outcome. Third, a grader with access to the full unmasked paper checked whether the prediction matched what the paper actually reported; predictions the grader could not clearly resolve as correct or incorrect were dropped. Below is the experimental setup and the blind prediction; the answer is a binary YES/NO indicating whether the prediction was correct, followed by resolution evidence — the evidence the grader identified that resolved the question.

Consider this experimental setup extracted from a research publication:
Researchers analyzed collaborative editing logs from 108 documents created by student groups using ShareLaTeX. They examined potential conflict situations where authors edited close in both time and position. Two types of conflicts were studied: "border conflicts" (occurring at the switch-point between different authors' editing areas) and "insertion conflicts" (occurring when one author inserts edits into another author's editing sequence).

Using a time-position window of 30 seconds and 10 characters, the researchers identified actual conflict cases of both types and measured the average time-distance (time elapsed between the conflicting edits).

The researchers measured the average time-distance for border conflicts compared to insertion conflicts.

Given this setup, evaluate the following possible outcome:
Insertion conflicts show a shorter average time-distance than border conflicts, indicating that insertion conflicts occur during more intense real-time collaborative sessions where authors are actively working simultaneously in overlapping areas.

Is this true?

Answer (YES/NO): YES